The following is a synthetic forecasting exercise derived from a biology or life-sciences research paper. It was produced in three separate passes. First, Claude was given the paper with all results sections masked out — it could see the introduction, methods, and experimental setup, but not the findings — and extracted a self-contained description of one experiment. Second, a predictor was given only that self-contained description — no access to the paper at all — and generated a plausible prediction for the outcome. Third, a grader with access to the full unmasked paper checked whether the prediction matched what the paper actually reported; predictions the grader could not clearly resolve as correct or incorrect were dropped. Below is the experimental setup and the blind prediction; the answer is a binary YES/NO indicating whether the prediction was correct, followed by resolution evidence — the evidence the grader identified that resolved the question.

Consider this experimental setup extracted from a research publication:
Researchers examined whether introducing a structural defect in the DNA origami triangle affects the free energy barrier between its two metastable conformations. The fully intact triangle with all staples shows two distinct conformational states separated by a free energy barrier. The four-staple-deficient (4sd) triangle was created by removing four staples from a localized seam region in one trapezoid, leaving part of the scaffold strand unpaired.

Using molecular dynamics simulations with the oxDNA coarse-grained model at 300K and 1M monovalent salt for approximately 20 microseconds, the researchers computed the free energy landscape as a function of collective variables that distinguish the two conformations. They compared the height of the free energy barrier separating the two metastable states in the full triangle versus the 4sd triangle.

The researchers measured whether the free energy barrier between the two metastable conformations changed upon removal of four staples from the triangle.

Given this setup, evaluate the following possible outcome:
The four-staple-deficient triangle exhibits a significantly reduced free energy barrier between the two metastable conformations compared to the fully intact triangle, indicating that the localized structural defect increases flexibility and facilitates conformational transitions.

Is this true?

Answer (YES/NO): YES